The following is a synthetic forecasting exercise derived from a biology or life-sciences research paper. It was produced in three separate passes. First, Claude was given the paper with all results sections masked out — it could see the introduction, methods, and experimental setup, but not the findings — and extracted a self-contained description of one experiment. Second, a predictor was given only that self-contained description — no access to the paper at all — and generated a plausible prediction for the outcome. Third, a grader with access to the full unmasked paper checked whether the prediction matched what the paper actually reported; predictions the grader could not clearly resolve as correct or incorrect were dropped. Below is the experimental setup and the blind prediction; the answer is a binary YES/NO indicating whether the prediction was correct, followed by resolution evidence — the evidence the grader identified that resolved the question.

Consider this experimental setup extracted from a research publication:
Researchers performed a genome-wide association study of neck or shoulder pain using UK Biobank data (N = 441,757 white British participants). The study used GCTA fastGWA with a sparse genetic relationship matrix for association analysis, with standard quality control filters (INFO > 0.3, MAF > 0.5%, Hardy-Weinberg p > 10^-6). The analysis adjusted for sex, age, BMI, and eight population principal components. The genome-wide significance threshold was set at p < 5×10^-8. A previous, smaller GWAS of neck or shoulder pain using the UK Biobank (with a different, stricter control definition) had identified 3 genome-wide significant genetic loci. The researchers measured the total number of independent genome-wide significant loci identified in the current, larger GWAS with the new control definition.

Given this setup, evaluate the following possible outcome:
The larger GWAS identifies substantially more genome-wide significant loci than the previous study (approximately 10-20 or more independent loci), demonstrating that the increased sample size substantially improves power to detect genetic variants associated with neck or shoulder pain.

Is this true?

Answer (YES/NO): NO